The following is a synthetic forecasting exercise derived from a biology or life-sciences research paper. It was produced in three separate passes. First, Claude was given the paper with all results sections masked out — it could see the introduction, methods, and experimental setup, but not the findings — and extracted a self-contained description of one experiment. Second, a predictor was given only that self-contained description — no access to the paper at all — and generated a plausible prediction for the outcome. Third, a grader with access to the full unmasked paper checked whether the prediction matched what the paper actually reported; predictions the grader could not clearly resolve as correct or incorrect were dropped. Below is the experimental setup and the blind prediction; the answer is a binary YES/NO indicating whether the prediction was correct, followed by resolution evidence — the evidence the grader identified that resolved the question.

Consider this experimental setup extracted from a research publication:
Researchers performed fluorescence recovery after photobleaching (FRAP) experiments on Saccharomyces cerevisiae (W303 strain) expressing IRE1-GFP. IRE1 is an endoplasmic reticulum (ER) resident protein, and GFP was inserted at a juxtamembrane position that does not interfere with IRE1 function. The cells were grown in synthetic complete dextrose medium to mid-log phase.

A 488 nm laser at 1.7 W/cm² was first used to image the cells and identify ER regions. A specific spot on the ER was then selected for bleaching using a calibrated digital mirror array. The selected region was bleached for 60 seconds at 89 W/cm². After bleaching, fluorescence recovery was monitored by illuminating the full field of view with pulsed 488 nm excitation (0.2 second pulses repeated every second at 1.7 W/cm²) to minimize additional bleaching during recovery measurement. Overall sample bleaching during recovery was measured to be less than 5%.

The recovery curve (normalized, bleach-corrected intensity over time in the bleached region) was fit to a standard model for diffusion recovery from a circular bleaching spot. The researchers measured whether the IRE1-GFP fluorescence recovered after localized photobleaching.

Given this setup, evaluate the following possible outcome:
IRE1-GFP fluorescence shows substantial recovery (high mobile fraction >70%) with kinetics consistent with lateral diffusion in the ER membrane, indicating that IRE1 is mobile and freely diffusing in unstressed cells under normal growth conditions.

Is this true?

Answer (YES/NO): YES